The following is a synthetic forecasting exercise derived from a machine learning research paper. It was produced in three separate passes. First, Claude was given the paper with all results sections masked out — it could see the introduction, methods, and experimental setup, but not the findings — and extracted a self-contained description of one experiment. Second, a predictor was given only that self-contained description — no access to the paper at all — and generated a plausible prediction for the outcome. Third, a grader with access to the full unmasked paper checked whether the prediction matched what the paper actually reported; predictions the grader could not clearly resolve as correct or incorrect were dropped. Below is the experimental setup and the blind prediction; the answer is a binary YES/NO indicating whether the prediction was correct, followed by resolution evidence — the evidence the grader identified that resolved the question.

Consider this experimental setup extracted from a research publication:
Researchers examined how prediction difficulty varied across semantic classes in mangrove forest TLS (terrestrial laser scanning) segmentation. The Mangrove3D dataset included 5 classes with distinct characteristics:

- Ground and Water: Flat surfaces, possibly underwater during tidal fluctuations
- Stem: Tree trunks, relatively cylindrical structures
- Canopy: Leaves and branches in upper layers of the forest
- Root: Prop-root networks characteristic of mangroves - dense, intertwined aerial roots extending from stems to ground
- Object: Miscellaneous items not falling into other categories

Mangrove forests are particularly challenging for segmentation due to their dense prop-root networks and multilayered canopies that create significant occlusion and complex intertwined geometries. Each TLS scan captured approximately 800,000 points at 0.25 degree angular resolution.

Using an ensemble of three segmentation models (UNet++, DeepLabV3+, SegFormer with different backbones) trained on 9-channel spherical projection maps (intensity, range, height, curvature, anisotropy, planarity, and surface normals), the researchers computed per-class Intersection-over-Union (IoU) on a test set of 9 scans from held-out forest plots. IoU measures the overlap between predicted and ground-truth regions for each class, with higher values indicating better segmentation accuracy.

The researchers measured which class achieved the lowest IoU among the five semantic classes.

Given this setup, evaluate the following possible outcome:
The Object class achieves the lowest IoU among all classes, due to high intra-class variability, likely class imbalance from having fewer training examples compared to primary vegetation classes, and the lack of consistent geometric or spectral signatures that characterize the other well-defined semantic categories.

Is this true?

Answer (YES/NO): NO